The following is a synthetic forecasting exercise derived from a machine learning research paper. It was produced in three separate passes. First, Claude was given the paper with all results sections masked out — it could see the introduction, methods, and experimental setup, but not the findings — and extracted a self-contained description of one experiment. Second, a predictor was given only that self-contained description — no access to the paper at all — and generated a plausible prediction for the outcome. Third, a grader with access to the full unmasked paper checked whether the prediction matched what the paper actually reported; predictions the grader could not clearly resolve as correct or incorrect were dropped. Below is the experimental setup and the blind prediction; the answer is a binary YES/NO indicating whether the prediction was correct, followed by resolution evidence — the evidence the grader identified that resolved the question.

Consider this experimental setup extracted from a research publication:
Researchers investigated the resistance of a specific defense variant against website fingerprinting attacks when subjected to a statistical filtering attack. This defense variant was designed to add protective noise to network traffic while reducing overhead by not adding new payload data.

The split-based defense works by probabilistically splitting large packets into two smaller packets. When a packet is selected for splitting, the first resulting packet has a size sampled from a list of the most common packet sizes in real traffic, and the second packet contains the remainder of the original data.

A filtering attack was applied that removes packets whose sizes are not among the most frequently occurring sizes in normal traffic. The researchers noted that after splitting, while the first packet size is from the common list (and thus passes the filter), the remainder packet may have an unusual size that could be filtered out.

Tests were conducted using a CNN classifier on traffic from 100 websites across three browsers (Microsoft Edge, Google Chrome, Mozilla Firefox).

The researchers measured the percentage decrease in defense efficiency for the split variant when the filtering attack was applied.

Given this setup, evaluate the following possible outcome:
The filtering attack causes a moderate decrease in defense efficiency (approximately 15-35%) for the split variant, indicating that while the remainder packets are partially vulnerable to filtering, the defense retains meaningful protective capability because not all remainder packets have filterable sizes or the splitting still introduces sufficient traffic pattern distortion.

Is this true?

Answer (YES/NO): YES